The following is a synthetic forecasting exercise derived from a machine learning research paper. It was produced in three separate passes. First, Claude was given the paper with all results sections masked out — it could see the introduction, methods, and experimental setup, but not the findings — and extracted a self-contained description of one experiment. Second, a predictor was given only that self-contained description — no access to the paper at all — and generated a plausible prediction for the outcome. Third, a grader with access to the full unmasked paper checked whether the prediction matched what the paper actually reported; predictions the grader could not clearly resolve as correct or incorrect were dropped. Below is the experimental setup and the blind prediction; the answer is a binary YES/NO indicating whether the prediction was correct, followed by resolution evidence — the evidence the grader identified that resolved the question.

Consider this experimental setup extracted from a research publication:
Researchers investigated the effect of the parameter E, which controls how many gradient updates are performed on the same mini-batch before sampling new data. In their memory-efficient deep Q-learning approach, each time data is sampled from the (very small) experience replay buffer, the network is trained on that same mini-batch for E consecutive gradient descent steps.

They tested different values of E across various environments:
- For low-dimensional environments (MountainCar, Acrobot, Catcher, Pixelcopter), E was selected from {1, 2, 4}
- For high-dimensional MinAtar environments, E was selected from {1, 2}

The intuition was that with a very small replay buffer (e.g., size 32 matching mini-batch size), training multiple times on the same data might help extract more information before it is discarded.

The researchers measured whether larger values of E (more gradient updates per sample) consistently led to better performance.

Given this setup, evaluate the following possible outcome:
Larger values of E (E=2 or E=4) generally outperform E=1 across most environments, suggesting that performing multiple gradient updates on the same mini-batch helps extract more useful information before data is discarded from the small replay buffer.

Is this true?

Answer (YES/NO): NO